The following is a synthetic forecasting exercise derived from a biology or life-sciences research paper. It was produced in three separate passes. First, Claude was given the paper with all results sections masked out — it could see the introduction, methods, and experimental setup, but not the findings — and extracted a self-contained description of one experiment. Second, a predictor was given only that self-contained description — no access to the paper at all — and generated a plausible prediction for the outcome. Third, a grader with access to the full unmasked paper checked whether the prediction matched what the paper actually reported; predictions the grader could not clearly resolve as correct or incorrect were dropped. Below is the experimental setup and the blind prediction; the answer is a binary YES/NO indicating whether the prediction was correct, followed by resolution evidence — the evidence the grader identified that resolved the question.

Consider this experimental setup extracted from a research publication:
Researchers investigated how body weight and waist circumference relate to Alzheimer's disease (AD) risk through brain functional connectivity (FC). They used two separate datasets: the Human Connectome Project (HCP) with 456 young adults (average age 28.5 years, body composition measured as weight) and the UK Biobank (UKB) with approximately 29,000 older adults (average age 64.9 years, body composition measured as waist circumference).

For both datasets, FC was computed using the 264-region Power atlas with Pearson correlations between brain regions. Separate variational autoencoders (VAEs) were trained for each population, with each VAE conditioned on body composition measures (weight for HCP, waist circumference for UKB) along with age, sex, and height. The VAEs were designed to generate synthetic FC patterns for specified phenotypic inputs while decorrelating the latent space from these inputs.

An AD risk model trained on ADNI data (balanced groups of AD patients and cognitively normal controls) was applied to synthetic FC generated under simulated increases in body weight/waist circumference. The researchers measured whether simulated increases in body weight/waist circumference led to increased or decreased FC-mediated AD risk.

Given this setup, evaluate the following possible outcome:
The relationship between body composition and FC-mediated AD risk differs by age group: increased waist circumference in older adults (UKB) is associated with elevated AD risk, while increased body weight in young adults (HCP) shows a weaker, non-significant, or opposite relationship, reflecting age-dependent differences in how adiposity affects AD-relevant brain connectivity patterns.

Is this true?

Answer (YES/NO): NO